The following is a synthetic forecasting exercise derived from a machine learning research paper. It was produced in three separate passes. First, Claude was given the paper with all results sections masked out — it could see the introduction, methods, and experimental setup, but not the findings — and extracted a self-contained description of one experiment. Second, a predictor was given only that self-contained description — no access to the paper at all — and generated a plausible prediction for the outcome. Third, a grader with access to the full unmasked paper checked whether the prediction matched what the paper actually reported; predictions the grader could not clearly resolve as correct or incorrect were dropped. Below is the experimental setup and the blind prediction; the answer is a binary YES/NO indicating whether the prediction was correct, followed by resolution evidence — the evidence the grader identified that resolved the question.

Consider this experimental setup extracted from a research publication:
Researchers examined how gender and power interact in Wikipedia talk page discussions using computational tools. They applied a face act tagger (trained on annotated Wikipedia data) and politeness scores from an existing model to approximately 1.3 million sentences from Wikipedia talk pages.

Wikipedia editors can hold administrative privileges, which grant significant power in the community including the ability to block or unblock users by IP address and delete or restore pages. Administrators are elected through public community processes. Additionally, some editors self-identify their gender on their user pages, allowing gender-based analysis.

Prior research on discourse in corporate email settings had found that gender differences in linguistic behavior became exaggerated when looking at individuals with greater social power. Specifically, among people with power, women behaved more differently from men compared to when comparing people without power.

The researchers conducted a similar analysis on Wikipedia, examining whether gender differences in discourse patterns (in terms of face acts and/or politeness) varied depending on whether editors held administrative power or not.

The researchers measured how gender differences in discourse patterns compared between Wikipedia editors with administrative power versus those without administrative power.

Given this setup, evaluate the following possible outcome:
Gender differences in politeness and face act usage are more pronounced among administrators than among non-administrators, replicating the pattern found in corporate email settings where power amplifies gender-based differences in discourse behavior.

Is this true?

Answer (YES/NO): NO